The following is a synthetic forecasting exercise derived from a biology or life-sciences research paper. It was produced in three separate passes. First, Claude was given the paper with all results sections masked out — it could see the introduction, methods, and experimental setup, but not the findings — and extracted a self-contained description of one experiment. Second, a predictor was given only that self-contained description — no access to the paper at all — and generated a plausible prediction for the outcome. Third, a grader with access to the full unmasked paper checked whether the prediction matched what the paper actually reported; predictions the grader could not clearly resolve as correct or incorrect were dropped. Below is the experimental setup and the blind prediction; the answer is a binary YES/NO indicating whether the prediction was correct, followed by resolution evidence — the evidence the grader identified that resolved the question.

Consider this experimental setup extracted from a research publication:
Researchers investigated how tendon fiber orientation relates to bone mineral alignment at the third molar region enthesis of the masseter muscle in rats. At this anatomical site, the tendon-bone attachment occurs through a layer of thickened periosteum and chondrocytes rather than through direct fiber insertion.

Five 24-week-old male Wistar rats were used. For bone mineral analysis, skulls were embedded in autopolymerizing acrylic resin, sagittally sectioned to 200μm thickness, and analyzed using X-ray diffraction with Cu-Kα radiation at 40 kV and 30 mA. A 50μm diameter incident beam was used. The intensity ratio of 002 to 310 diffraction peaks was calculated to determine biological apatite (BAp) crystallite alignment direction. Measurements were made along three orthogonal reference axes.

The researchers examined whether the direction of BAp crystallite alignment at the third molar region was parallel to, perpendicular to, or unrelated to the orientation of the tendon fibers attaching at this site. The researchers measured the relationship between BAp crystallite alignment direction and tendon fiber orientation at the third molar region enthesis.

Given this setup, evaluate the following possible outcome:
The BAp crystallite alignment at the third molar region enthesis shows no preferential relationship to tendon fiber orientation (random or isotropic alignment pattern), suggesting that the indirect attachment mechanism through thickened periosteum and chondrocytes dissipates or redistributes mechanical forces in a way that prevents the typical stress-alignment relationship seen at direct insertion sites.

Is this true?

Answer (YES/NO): NO